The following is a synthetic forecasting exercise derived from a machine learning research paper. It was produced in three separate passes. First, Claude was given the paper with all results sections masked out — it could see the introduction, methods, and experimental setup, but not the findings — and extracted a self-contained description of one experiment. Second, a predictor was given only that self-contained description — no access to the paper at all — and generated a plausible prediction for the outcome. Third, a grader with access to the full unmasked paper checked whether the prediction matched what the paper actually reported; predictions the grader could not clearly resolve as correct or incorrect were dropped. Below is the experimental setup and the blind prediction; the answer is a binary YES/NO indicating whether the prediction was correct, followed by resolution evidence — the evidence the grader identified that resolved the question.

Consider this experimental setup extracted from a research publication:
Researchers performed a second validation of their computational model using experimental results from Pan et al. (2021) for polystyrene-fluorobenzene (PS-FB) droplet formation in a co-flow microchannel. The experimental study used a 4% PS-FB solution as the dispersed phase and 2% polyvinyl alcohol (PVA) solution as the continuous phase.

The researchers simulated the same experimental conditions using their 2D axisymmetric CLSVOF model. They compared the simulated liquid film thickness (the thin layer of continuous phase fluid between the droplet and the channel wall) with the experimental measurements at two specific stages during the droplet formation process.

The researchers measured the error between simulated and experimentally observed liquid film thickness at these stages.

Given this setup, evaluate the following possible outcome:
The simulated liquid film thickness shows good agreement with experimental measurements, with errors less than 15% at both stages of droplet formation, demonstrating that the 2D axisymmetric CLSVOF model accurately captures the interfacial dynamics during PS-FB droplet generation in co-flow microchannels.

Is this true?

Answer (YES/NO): YES